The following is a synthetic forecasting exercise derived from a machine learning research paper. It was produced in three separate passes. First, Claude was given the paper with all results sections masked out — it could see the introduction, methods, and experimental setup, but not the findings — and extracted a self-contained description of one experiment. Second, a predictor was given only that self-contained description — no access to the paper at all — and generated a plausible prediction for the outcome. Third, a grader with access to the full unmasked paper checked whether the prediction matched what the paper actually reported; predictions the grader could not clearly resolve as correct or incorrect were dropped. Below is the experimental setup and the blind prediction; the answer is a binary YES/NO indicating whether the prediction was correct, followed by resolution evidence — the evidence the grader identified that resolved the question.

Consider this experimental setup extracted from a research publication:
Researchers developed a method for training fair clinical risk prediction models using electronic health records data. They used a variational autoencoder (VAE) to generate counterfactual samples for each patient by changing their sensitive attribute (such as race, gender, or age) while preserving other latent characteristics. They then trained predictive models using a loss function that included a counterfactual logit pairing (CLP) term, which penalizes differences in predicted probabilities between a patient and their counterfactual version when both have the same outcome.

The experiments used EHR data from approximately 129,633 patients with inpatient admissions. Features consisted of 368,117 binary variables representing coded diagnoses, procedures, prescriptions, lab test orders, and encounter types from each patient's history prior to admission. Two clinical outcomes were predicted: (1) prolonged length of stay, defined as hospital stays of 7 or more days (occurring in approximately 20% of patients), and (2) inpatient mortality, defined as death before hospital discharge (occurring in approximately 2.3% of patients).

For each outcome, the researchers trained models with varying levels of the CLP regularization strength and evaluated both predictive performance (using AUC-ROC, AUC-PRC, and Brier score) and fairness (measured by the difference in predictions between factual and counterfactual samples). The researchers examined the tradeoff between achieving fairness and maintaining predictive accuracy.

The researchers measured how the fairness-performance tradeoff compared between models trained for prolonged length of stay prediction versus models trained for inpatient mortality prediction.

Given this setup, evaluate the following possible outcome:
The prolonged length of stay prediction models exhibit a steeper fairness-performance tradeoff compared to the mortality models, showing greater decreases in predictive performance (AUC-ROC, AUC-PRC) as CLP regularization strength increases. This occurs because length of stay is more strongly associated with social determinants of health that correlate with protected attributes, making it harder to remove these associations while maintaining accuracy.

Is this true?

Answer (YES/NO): NO